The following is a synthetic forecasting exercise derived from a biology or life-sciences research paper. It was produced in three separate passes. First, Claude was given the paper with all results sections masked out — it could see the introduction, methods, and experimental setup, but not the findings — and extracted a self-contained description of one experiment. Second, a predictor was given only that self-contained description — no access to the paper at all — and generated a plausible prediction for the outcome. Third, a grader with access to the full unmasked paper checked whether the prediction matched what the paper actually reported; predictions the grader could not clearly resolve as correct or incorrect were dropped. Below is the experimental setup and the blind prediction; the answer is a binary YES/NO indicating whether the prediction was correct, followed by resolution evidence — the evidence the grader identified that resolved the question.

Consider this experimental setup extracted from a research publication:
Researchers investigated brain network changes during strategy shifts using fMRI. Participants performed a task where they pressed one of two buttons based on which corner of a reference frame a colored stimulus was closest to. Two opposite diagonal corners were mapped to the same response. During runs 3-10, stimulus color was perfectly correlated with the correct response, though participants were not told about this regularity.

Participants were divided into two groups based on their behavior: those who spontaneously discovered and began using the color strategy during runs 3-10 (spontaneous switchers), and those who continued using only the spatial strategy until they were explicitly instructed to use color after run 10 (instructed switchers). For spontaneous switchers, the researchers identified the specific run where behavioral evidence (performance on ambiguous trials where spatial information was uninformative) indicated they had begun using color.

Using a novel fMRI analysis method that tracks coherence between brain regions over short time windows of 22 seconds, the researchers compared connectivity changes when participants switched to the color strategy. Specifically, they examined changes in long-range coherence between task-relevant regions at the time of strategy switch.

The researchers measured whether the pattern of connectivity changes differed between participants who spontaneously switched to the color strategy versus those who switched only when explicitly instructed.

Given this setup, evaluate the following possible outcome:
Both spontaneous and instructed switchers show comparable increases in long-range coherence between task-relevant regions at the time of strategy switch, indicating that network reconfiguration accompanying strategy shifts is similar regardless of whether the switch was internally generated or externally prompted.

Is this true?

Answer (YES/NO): NO